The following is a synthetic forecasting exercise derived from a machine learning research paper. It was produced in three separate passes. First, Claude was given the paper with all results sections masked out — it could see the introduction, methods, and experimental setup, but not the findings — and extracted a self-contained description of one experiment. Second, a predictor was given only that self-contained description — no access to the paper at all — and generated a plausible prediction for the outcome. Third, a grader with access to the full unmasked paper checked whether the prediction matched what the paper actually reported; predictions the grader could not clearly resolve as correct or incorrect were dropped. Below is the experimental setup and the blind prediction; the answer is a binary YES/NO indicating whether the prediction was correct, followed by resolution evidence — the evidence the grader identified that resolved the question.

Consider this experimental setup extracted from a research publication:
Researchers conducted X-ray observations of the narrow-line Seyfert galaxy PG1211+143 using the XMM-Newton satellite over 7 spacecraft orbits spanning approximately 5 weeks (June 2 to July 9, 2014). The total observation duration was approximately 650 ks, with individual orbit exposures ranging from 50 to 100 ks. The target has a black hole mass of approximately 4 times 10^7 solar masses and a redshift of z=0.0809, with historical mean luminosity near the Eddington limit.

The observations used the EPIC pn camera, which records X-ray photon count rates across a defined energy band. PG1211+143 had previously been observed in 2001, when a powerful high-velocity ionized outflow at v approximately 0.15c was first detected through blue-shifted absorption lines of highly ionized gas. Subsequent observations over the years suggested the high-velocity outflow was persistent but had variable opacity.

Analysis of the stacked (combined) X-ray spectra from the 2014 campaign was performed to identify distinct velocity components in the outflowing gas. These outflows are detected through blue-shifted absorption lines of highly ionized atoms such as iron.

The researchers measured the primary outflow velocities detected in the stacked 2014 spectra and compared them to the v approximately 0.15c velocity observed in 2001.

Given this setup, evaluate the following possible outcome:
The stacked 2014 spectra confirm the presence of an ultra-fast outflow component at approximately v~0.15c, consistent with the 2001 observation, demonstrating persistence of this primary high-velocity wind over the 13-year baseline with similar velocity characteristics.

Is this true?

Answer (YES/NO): NO